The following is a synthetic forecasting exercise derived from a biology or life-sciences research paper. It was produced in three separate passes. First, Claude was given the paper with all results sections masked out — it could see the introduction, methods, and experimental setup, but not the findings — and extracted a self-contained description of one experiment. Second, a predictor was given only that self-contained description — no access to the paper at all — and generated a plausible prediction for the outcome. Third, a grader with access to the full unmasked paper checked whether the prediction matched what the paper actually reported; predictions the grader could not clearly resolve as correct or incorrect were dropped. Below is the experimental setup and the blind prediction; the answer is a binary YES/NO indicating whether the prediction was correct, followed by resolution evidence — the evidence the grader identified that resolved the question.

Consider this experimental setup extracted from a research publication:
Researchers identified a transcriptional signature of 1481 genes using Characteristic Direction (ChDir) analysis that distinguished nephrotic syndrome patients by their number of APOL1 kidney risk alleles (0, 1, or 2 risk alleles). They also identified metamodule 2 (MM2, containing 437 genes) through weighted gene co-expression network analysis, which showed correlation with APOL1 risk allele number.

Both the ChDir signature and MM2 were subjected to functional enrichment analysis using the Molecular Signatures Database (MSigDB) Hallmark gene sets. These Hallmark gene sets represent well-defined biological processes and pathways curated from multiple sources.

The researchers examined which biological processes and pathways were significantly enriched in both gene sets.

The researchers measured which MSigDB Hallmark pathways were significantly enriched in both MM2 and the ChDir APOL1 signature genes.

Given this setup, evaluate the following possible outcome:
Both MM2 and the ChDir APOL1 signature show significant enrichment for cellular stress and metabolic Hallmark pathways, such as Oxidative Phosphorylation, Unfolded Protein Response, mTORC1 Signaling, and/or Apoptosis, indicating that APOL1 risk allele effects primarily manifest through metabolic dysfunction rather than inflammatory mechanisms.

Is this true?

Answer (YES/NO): NO